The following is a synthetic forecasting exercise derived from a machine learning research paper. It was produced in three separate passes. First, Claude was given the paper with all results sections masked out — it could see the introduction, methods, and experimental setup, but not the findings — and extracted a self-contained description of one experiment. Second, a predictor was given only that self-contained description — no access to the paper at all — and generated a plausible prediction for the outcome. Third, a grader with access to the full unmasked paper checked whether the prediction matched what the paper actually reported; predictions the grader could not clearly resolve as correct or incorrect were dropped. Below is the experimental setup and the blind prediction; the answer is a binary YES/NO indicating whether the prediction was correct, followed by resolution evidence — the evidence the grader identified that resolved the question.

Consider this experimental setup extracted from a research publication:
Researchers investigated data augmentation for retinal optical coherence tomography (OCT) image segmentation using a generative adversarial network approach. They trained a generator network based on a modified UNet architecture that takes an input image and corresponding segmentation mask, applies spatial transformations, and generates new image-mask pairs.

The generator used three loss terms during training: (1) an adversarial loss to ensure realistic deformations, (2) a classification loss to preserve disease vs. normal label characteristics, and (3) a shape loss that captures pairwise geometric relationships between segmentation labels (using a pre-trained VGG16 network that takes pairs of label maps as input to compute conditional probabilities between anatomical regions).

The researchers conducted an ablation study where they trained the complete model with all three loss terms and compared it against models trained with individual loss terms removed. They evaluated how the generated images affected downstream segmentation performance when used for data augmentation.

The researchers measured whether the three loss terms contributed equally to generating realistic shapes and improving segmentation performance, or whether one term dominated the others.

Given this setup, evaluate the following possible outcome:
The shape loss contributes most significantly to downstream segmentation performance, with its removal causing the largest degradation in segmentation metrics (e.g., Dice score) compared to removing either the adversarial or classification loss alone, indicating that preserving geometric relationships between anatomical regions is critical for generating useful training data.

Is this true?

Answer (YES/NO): NO